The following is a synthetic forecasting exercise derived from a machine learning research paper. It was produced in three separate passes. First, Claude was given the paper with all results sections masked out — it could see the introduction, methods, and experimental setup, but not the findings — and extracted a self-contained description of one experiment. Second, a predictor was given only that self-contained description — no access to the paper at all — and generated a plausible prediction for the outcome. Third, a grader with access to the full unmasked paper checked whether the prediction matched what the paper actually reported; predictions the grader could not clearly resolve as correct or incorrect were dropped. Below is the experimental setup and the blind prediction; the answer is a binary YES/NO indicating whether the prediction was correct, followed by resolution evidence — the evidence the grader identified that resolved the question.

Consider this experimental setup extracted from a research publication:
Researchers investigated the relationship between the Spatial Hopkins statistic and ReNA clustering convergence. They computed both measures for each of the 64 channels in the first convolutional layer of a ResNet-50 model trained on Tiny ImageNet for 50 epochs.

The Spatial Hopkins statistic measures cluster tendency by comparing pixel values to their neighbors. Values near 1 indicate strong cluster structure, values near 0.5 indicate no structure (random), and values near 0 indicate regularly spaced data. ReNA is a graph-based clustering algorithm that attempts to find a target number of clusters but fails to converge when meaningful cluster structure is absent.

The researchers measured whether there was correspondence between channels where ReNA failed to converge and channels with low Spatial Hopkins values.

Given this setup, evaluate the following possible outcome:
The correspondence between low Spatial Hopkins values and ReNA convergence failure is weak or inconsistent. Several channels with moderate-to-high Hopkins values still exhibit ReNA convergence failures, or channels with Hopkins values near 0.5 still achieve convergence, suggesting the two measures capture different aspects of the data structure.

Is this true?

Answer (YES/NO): NO